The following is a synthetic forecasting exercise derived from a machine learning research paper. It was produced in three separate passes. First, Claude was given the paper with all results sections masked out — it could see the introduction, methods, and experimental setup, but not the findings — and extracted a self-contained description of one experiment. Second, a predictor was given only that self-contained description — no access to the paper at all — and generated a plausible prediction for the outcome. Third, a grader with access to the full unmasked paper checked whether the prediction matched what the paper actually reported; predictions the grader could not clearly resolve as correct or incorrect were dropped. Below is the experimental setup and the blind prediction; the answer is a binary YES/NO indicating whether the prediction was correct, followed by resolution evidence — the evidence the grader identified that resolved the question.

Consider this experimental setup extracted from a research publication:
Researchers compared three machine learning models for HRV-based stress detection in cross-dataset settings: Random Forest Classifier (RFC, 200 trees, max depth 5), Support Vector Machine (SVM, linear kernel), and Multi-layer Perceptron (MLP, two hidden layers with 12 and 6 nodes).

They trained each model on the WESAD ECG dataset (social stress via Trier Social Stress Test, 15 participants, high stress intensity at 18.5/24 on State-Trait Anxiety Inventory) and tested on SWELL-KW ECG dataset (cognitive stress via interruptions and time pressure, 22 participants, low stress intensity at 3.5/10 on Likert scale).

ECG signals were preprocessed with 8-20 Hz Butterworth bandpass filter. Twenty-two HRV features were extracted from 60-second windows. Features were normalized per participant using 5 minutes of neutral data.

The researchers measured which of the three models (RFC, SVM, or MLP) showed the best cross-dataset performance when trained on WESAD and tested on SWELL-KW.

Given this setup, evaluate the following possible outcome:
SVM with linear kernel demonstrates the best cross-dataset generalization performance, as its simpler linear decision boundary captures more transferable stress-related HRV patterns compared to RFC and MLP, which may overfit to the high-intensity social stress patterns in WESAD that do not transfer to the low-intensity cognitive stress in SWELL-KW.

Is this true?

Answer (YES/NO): NO